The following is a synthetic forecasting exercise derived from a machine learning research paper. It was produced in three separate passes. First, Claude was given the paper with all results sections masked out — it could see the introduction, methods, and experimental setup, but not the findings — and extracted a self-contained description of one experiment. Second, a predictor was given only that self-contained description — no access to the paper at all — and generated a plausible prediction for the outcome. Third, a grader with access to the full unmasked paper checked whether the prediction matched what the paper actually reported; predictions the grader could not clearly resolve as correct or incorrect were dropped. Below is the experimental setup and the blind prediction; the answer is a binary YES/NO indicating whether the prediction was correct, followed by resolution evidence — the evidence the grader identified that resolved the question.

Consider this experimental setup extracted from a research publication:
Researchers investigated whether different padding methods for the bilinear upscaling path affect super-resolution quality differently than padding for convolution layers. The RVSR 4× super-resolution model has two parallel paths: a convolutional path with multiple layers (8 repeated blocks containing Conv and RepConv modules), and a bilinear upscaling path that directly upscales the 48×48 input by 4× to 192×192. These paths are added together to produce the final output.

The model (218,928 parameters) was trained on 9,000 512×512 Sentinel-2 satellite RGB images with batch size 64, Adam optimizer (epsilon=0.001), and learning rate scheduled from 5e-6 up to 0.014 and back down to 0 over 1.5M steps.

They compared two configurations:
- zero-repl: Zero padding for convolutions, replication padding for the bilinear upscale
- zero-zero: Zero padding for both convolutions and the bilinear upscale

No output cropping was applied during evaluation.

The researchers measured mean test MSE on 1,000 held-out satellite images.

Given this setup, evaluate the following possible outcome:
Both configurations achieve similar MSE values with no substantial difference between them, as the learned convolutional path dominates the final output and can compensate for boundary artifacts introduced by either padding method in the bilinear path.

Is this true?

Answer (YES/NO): YES